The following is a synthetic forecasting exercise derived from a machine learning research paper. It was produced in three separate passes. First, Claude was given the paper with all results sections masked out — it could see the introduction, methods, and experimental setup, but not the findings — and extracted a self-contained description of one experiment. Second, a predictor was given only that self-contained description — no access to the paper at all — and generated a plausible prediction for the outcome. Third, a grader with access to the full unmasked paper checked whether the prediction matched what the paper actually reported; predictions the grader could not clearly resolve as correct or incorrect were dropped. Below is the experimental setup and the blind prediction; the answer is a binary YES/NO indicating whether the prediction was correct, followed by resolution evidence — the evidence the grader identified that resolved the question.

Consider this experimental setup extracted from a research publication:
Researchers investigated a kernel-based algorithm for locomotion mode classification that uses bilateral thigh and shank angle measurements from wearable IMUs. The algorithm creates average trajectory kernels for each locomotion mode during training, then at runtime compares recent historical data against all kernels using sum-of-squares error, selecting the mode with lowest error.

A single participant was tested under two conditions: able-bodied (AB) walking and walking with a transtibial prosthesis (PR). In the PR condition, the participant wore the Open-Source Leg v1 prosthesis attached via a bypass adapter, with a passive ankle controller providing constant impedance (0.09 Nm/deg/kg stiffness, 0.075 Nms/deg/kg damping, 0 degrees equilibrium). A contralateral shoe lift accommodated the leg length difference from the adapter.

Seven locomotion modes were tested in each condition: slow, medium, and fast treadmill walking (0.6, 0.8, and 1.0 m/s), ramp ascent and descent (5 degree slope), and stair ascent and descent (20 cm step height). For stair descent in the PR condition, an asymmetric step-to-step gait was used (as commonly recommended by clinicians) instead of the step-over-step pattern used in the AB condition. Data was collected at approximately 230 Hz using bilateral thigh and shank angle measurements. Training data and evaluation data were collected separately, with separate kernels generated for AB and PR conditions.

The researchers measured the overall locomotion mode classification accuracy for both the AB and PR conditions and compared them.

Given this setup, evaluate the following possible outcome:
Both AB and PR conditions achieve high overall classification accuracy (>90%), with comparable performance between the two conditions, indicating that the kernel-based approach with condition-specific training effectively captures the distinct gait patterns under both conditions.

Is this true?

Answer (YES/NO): YES